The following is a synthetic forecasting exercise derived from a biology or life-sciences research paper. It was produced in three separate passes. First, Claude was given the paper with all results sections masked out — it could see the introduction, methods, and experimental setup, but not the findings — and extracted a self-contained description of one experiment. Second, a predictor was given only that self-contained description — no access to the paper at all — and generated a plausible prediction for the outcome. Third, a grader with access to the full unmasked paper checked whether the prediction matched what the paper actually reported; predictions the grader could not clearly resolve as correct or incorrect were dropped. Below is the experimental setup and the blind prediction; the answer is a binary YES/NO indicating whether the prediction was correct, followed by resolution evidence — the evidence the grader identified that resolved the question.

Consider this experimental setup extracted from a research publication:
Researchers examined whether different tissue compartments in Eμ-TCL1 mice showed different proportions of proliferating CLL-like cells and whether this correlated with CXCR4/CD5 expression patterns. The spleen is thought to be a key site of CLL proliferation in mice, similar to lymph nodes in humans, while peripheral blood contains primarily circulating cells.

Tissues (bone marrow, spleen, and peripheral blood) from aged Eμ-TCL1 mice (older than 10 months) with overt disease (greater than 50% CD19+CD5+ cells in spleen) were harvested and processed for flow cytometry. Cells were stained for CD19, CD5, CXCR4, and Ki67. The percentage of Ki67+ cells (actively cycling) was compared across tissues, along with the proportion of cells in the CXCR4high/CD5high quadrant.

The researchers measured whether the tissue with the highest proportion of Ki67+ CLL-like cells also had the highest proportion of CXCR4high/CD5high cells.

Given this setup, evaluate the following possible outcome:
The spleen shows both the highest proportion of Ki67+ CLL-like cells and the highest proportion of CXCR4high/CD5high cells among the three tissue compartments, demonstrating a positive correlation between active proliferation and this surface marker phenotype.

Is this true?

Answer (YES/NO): NO